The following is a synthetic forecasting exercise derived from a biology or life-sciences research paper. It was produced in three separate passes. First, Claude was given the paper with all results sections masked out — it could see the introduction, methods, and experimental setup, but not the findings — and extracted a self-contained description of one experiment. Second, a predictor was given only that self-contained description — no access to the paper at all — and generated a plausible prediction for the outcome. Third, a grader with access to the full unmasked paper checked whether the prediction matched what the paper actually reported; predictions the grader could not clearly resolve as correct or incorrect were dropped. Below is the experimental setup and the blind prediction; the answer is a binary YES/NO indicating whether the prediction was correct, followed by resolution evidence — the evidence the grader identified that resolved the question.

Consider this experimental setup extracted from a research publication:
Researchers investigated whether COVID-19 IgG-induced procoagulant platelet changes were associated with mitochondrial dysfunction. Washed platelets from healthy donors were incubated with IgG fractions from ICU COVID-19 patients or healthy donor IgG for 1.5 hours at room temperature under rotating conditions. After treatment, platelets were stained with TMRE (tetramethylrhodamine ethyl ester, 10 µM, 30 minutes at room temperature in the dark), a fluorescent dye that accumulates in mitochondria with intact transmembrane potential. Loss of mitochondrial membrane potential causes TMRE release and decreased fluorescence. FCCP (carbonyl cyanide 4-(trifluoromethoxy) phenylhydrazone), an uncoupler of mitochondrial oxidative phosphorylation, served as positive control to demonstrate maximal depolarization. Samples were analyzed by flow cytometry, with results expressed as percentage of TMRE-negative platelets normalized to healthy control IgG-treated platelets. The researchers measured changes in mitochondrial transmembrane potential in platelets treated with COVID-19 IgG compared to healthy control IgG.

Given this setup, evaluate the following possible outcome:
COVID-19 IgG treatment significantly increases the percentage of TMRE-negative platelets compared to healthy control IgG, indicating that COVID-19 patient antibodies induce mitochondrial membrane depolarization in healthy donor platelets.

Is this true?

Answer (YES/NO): YES